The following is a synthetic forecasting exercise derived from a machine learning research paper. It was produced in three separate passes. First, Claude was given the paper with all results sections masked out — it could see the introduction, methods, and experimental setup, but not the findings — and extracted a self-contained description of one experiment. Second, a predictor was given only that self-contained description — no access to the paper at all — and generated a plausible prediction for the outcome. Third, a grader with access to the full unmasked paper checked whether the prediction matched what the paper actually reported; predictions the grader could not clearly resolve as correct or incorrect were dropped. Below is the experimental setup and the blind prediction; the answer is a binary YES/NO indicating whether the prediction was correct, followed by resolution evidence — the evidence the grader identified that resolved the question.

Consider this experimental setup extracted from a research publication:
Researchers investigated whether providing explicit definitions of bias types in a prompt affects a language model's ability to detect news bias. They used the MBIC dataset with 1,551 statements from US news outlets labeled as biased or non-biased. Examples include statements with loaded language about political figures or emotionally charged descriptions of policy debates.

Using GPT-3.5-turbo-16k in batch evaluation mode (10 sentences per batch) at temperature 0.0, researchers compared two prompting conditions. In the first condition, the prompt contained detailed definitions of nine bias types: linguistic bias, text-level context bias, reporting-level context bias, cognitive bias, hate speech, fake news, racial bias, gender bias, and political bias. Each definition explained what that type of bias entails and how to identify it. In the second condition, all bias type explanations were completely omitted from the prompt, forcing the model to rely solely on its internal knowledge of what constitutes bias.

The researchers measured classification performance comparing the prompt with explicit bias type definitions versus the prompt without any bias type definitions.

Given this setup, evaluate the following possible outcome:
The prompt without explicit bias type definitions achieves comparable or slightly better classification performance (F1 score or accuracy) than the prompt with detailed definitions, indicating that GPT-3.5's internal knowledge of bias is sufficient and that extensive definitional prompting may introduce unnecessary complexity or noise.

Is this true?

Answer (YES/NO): YES